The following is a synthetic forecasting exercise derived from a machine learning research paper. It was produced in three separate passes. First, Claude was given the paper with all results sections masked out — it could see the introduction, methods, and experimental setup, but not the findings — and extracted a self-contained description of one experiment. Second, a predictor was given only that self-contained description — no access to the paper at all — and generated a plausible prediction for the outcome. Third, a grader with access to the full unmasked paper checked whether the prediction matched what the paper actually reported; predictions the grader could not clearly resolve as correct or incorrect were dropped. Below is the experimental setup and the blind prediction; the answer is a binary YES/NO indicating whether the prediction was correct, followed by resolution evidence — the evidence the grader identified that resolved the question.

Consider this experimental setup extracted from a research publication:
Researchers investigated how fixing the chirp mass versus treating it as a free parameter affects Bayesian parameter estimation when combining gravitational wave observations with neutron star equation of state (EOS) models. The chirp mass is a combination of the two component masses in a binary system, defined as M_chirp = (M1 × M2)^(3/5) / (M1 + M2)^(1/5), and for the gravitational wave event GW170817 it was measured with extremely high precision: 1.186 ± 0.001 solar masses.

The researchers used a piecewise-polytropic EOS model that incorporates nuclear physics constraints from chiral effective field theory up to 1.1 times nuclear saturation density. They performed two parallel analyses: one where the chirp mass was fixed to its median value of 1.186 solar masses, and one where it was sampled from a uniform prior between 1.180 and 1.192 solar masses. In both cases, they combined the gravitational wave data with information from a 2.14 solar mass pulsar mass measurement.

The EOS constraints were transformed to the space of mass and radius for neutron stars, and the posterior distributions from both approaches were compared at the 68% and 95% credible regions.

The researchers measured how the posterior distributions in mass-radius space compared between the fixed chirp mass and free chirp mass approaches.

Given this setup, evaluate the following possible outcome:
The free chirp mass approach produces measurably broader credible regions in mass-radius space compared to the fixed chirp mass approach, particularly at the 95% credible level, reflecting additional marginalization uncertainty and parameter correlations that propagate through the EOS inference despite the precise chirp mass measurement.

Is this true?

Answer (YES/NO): NO